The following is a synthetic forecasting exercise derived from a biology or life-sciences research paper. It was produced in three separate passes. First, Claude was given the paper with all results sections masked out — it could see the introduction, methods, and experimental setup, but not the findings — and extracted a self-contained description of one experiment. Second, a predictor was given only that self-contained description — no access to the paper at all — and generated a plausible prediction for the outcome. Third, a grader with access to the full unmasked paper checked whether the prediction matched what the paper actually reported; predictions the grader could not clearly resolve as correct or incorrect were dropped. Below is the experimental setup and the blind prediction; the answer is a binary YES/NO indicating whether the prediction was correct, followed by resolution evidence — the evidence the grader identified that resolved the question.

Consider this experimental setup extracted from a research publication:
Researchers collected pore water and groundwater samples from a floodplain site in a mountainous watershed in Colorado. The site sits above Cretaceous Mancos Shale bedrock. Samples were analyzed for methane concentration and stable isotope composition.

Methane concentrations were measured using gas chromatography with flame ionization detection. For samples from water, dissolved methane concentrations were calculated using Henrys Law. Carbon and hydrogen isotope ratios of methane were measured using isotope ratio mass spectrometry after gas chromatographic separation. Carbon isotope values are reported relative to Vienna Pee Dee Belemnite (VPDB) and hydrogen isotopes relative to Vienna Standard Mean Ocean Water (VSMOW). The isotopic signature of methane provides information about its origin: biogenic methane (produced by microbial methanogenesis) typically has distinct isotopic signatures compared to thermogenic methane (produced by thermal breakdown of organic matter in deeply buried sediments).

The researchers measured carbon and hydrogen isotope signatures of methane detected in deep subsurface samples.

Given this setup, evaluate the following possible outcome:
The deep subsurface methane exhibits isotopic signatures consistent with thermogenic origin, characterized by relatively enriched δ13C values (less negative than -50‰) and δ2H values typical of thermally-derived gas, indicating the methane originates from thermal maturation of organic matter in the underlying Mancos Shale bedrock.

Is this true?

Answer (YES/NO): NO